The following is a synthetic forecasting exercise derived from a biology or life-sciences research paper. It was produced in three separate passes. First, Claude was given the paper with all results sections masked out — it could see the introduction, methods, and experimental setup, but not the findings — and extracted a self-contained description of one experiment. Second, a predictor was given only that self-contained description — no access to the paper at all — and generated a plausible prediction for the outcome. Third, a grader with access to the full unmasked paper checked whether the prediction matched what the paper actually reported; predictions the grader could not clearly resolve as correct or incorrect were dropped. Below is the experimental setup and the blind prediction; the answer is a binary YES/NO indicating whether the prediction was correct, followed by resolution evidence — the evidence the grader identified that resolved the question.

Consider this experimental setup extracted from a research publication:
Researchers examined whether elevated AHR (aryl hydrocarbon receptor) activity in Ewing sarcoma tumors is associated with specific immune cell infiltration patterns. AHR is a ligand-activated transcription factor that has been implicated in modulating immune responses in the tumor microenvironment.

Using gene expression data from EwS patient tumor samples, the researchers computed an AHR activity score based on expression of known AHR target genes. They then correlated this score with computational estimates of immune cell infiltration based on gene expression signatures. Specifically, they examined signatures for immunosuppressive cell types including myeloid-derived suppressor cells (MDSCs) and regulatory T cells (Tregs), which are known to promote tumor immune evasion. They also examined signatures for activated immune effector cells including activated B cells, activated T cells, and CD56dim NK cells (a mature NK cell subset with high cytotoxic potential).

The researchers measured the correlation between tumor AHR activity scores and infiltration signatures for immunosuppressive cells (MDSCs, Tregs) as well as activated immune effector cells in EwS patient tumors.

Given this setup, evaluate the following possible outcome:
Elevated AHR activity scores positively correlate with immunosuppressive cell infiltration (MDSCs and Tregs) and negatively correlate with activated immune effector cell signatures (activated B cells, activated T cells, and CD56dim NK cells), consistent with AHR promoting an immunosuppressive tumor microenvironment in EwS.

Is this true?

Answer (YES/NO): NO